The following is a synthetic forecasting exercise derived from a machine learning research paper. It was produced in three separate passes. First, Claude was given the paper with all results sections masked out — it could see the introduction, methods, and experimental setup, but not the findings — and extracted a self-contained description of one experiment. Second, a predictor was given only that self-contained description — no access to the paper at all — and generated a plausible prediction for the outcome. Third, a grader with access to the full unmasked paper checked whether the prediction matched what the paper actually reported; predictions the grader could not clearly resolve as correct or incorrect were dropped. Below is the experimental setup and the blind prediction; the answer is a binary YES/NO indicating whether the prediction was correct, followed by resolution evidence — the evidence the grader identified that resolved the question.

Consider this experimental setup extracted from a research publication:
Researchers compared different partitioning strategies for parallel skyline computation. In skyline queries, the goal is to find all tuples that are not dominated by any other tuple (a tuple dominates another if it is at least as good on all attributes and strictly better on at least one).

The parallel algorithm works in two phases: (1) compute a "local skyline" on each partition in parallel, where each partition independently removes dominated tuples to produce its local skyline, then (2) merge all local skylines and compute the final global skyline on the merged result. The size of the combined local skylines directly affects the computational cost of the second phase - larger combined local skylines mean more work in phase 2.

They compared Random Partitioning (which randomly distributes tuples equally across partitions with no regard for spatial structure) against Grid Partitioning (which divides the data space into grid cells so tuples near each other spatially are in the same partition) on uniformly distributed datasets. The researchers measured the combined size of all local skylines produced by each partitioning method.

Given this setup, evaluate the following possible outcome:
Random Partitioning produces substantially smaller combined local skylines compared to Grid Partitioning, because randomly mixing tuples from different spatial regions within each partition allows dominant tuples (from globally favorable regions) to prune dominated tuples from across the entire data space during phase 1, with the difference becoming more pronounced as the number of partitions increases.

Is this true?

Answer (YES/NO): NO